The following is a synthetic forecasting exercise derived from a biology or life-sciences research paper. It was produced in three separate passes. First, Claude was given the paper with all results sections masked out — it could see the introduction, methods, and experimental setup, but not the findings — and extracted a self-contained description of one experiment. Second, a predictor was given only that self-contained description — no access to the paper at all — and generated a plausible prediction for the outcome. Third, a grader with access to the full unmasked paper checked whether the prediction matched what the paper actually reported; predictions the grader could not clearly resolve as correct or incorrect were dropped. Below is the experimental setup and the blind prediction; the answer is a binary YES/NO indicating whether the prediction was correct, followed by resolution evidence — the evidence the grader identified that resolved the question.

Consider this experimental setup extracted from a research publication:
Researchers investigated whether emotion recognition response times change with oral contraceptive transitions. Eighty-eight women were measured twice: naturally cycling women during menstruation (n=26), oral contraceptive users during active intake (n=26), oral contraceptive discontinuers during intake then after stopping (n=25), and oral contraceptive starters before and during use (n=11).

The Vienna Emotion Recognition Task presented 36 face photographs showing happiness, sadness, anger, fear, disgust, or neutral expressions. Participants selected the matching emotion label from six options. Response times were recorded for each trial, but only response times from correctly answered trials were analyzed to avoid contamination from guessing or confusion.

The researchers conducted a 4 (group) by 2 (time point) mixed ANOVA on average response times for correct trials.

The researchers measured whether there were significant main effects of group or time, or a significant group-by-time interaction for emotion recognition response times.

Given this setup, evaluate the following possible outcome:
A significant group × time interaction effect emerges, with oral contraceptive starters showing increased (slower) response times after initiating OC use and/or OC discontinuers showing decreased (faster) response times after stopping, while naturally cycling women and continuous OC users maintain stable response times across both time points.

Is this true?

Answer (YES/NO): NO